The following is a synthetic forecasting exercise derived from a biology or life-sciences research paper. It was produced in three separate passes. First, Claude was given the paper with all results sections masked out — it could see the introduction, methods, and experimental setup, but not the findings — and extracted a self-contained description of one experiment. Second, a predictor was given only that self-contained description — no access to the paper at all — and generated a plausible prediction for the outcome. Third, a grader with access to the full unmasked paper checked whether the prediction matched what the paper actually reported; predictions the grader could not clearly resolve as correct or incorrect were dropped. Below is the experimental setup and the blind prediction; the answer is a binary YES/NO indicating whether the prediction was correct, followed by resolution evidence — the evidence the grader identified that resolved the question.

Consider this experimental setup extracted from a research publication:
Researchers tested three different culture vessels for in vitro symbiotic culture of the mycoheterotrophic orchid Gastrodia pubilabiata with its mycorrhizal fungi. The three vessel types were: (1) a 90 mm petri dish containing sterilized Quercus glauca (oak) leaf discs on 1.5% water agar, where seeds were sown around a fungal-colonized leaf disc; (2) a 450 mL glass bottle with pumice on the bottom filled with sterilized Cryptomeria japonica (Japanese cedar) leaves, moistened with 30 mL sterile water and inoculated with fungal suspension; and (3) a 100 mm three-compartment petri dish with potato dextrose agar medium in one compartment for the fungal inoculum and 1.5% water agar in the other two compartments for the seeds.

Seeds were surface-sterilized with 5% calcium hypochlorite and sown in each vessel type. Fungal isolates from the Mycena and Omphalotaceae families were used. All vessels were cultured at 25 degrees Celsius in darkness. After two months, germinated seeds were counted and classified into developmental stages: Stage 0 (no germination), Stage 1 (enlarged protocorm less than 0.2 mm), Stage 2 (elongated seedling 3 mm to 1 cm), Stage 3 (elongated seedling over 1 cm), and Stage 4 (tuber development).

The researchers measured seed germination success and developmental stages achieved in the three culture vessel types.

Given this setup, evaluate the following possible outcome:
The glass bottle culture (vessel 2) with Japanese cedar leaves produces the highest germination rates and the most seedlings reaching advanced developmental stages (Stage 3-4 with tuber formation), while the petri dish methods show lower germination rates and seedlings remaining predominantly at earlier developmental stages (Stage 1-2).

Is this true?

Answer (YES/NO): NO